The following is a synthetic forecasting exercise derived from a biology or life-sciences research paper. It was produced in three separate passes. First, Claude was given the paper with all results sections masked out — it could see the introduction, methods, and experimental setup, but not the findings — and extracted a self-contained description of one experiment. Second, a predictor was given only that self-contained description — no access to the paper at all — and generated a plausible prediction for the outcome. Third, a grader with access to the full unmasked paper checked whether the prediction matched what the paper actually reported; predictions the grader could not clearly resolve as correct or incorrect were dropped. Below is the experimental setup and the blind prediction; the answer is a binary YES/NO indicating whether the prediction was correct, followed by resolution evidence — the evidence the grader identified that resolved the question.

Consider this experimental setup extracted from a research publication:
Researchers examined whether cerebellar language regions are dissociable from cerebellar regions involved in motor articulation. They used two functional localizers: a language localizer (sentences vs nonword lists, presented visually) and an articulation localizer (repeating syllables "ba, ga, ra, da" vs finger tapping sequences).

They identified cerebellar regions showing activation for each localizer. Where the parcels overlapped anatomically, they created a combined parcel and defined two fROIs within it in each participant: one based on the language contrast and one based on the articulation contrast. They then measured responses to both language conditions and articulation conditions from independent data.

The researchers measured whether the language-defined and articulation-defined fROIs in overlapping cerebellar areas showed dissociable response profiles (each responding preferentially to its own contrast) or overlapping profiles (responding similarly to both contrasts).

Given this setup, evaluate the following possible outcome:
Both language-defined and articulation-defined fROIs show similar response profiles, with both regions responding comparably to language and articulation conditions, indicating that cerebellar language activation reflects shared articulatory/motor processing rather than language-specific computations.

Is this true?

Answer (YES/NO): NO